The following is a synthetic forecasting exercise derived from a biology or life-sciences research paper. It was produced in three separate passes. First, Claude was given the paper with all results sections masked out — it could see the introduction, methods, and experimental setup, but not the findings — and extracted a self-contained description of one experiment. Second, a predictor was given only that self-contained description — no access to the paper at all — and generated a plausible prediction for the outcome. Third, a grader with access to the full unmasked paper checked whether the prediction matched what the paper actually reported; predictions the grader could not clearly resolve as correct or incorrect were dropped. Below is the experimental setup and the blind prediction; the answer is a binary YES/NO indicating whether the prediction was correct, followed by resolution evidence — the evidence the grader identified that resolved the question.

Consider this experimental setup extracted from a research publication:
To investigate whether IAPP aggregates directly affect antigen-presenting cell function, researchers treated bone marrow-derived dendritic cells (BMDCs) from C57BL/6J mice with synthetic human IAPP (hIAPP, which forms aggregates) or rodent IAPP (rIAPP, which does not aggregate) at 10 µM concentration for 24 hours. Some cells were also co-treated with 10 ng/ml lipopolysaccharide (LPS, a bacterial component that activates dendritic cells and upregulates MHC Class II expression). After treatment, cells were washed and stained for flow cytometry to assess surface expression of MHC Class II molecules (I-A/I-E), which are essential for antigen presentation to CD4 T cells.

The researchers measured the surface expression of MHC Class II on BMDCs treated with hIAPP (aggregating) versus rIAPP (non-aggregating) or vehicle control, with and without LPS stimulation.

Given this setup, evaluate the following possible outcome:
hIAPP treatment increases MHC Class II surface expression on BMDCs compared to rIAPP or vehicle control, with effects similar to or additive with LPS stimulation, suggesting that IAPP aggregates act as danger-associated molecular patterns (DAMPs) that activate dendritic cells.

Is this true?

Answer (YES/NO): NO